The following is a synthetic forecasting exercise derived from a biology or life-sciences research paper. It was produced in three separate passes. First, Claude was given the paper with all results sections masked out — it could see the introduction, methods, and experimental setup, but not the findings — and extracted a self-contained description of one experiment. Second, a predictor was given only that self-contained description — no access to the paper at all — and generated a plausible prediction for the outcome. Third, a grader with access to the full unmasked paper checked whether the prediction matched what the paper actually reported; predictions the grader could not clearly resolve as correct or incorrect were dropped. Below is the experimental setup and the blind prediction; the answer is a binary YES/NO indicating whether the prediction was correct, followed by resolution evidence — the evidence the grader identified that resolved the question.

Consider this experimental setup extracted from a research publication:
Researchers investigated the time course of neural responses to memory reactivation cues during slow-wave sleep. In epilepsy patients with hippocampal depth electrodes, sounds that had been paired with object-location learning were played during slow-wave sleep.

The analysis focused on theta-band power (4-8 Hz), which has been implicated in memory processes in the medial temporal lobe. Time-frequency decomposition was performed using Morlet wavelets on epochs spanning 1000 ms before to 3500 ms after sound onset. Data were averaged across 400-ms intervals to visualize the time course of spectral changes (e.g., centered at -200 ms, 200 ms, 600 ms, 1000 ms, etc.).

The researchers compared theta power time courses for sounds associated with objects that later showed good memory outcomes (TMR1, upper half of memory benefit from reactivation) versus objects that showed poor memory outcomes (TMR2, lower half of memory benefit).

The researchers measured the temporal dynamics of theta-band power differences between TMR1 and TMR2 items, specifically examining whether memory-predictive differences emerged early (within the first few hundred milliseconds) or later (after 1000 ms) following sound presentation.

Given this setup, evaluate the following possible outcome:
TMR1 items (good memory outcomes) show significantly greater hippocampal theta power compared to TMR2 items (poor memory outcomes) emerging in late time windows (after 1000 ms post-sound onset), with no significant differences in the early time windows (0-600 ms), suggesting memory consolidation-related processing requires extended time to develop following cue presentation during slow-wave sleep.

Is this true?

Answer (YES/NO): NO